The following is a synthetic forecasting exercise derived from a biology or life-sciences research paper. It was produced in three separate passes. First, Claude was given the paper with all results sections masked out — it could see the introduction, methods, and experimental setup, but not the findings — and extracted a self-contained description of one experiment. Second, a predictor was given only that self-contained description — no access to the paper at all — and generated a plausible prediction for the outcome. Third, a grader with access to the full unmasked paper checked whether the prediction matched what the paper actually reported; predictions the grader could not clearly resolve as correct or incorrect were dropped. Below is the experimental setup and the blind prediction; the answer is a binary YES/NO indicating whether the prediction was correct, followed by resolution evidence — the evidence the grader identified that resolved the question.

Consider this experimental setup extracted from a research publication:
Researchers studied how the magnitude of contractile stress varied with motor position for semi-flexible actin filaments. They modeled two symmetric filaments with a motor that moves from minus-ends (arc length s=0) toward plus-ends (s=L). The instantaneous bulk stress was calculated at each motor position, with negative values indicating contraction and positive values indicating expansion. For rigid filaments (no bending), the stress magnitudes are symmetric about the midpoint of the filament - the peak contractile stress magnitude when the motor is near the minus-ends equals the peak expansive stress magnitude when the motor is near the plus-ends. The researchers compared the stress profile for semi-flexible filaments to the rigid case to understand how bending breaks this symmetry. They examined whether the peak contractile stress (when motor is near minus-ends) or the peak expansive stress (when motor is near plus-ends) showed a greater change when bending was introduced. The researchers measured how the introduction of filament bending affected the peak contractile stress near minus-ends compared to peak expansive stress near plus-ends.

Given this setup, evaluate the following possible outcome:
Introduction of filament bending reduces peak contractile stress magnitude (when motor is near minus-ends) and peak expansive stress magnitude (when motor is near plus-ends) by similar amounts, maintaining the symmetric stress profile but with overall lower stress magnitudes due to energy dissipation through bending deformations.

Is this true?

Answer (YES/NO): NO